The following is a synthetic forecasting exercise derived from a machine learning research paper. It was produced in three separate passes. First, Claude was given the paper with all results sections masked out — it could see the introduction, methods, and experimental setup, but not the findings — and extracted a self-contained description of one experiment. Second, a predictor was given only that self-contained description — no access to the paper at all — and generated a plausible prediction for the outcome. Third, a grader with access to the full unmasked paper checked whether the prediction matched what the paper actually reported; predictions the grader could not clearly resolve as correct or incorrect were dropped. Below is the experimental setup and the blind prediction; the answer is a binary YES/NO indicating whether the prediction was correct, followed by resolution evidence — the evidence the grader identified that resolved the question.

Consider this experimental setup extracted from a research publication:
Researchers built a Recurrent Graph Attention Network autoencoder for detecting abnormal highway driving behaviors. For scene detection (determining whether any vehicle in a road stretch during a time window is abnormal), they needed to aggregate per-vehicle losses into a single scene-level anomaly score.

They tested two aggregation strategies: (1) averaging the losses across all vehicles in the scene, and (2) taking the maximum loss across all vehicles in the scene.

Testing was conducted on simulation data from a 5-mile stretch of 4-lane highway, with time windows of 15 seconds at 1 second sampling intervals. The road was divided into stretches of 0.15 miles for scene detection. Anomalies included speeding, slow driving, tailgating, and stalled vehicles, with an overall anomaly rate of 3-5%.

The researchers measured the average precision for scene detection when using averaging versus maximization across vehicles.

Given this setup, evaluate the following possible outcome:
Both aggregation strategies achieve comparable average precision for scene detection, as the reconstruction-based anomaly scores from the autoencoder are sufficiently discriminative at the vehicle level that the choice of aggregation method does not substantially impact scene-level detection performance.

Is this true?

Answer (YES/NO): NO